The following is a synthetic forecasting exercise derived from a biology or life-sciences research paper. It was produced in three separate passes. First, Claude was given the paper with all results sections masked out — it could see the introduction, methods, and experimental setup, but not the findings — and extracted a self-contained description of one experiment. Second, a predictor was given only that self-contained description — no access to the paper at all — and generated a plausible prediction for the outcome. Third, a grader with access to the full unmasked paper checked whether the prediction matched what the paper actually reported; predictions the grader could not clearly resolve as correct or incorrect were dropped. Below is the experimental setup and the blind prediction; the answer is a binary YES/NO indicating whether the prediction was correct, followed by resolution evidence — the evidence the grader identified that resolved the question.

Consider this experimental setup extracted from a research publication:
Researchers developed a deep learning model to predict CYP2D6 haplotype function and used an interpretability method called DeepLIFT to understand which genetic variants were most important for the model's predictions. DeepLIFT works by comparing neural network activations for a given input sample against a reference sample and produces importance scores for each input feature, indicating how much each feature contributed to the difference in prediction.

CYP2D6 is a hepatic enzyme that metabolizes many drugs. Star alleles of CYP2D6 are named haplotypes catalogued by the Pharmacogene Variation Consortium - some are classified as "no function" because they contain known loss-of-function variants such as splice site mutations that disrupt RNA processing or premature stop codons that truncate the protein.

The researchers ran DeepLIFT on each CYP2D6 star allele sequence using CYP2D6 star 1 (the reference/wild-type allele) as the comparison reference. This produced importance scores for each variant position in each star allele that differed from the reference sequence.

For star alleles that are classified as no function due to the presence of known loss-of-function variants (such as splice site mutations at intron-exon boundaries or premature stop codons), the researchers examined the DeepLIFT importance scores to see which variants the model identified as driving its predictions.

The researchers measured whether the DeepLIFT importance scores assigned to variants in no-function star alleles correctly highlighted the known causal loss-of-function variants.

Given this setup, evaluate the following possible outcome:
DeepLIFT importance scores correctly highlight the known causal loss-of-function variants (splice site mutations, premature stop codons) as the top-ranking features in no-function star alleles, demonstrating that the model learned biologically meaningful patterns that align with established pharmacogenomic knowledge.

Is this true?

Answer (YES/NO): NO